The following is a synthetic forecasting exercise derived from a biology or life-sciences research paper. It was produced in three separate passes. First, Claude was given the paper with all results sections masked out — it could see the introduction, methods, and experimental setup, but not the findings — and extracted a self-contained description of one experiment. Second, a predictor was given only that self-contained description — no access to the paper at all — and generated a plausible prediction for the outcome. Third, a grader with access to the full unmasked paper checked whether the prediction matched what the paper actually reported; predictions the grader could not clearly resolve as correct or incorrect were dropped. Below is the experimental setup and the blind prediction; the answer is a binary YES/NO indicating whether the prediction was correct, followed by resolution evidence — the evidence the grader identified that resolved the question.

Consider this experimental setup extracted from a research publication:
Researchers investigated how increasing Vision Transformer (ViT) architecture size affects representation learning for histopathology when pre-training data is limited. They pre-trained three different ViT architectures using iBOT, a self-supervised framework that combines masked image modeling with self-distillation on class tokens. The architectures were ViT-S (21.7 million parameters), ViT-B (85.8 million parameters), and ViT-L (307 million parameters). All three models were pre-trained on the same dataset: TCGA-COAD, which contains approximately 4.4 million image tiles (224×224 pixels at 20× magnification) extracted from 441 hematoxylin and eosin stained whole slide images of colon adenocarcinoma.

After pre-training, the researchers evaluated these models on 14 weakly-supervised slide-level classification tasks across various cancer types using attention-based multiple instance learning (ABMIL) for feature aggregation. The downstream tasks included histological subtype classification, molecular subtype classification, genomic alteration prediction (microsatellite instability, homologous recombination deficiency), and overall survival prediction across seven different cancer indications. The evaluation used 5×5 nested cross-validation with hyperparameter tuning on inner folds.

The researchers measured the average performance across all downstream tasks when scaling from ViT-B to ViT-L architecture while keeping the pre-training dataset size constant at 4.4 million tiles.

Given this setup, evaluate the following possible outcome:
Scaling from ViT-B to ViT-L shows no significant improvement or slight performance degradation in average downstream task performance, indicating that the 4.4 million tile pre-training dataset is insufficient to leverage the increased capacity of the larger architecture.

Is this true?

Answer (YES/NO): YES